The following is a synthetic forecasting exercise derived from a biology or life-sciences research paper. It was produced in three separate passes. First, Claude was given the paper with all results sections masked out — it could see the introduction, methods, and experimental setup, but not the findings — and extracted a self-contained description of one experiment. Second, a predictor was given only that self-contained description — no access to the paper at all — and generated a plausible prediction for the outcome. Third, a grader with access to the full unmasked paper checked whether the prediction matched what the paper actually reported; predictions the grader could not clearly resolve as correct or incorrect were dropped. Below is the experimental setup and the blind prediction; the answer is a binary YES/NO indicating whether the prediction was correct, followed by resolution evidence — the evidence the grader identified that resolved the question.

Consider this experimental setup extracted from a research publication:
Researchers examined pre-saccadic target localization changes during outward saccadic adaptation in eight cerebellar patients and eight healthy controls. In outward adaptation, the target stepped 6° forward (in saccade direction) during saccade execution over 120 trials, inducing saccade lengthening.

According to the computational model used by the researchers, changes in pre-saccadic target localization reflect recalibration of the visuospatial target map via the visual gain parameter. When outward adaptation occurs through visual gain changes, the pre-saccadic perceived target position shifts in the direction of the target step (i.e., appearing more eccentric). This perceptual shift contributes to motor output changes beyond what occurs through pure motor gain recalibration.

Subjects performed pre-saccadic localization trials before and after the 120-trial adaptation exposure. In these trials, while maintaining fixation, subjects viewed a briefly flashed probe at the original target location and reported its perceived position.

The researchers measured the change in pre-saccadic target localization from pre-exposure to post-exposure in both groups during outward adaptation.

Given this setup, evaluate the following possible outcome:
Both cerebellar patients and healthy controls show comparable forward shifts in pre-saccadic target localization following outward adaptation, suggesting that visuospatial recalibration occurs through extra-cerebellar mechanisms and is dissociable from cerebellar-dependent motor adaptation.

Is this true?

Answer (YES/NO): NO